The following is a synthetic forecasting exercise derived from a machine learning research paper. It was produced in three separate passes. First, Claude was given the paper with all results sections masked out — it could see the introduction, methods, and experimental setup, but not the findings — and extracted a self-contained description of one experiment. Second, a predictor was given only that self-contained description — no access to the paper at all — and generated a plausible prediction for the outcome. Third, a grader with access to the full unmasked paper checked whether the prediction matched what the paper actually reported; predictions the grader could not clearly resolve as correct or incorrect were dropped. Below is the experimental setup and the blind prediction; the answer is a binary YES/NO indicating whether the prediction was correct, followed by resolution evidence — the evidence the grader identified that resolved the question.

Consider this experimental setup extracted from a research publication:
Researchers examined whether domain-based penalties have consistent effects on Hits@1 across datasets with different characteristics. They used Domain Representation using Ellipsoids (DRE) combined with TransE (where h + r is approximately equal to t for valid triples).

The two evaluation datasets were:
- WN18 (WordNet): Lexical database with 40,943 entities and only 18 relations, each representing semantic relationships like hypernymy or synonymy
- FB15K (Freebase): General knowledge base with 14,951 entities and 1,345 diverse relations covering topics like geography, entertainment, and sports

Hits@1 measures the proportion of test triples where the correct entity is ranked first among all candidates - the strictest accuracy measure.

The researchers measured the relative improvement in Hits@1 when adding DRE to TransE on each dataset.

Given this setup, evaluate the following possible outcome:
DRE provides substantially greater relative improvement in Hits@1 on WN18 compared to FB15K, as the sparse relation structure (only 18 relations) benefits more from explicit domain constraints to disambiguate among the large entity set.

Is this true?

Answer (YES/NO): NO